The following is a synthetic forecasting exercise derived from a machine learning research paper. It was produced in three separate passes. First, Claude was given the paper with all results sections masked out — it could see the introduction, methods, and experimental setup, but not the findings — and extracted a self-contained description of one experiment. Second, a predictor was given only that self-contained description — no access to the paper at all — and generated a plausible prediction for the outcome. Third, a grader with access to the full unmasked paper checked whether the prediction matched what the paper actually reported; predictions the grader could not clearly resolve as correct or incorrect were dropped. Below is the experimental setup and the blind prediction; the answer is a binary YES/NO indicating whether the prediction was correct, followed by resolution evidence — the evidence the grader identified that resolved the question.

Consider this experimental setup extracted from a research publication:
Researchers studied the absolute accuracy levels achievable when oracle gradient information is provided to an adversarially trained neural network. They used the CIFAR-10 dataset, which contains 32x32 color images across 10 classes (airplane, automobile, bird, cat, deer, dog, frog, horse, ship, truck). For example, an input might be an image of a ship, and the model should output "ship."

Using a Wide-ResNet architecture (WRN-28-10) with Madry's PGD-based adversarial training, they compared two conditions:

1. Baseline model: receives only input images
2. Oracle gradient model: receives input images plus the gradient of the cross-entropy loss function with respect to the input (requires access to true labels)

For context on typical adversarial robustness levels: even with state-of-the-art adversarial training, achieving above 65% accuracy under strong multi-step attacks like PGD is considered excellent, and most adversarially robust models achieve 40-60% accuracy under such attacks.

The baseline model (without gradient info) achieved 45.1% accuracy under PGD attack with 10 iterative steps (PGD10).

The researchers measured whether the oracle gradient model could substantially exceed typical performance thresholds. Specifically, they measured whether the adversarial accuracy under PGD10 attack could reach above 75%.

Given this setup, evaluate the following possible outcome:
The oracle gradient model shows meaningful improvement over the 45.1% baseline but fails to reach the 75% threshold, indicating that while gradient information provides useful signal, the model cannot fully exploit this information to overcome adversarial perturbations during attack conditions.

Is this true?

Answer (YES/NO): NO